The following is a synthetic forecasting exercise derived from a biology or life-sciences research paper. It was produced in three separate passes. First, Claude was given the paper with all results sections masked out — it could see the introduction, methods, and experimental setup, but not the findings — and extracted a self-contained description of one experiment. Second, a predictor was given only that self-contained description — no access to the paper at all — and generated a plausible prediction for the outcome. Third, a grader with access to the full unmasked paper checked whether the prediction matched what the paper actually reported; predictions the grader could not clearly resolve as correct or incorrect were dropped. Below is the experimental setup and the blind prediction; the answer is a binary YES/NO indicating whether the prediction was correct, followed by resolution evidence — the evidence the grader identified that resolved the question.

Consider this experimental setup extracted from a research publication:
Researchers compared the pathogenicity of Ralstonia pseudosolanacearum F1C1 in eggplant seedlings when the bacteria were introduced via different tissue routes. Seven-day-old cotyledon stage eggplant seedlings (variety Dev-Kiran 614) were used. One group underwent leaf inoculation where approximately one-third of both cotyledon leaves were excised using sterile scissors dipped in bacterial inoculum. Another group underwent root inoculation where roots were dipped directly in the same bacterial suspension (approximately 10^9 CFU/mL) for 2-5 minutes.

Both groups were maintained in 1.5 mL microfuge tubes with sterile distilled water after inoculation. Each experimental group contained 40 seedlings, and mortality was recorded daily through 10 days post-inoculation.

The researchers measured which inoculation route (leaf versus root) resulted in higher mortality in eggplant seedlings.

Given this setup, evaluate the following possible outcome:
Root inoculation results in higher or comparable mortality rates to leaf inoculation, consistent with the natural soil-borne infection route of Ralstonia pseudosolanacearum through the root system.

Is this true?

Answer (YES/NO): NO